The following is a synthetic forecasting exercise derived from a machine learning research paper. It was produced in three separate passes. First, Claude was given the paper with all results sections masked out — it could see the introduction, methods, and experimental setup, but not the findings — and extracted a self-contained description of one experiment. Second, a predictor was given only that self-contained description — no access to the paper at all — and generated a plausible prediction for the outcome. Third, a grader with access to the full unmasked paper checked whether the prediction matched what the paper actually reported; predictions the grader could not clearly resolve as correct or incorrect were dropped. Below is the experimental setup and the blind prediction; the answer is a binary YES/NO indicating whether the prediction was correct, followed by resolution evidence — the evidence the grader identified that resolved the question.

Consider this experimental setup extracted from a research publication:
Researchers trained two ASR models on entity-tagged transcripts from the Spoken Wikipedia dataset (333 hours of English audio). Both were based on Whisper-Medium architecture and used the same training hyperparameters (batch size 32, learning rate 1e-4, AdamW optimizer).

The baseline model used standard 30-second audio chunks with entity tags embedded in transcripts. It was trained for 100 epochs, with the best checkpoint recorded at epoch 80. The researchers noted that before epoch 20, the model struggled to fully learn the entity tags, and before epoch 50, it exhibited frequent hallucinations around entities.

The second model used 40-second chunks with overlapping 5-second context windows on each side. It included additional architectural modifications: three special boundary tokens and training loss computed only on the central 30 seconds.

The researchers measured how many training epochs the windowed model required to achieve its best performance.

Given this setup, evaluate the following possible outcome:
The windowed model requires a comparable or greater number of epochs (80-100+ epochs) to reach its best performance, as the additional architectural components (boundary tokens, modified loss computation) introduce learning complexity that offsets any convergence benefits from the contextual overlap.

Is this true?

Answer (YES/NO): YES